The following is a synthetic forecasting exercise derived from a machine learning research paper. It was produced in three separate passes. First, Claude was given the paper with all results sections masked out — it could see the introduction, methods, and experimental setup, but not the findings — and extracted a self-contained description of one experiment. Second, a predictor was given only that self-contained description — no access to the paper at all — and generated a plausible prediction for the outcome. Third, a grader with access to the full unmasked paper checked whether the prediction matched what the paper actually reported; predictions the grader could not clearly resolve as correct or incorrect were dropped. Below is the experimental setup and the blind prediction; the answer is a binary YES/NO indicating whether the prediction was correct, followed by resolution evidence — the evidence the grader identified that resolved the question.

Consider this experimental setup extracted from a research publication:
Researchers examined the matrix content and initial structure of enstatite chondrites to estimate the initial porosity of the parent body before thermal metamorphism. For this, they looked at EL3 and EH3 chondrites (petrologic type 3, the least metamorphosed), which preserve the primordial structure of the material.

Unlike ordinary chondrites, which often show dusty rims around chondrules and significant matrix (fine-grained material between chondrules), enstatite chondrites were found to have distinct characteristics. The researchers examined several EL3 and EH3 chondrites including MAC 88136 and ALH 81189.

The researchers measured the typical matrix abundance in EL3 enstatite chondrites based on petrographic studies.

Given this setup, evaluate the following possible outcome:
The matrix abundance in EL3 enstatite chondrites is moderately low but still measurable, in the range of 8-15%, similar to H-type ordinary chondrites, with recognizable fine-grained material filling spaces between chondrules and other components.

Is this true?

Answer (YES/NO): NO